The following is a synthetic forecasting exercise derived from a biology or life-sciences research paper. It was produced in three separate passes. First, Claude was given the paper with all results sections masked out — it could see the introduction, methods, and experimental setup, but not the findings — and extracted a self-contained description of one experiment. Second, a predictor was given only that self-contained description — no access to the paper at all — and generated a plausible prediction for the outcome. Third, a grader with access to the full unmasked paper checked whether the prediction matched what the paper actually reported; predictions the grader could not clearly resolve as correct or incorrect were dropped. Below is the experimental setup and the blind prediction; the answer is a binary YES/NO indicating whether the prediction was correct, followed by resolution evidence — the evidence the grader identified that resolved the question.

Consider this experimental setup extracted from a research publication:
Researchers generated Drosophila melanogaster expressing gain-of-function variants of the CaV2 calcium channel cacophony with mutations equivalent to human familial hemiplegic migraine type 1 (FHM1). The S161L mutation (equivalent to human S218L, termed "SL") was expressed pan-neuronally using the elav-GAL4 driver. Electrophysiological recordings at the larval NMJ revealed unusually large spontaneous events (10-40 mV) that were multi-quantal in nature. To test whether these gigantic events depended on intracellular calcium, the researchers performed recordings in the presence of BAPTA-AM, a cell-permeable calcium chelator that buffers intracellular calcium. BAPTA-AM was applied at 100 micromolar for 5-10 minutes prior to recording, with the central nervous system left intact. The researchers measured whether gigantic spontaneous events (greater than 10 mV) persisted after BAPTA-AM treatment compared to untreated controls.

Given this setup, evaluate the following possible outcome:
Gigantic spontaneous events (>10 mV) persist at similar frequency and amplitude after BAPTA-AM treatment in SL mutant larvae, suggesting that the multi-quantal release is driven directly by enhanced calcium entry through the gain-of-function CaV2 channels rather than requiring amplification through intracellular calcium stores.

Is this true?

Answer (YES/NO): NO